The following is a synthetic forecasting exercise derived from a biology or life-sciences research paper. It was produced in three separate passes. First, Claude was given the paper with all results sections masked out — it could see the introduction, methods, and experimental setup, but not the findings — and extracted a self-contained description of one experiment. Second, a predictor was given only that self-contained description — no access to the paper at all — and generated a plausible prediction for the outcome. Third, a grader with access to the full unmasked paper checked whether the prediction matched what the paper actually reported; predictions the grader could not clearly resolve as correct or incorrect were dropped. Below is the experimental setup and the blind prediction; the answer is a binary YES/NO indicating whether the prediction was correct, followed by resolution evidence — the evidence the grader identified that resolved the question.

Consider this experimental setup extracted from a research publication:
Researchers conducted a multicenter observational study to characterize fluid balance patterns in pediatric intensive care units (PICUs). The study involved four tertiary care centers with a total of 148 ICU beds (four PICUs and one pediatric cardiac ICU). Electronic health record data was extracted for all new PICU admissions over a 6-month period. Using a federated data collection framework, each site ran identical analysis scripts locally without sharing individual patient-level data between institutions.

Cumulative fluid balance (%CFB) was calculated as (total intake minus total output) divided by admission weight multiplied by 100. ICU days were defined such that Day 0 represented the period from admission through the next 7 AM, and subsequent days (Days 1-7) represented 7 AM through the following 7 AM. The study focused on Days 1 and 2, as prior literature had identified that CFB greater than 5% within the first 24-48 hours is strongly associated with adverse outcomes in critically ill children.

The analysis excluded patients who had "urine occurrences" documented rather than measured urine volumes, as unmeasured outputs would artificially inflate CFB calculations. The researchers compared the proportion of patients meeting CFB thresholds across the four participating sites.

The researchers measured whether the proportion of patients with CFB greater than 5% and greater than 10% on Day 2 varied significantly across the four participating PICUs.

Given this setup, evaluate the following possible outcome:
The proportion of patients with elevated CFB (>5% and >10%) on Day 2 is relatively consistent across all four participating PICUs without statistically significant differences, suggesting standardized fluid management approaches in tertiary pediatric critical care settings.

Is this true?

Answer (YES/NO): NO